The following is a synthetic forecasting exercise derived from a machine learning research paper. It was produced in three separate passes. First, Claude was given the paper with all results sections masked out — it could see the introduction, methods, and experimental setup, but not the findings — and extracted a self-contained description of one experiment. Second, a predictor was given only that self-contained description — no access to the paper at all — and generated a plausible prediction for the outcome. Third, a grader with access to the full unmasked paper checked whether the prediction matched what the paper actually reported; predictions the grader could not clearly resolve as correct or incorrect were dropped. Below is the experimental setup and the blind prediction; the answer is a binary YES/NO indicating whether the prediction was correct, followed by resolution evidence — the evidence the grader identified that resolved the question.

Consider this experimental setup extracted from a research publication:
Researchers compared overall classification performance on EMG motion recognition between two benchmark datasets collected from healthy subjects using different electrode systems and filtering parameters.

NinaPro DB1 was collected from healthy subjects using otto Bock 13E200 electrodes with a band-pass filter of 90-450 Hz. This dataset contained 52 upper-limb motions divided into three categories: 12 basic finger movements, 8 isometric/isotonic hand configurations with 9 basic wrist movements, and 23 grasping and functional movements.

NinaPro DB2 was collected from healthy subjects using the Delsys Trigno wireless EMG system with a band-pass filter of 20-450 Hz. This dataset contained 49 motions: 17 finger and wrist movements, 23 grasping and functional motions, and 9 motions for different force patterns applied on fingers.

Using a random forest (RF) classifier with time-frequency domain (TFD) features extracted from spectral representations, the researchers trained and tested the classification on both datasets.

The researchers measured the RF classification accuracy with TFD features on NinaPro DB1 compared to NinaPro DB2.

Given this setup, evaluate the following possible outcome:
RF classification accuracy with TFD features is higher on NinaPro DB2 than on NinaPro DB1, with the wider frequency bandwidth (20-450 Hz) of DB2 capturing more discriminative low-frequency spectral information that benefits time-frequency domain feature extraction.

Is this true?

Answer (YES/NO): NO